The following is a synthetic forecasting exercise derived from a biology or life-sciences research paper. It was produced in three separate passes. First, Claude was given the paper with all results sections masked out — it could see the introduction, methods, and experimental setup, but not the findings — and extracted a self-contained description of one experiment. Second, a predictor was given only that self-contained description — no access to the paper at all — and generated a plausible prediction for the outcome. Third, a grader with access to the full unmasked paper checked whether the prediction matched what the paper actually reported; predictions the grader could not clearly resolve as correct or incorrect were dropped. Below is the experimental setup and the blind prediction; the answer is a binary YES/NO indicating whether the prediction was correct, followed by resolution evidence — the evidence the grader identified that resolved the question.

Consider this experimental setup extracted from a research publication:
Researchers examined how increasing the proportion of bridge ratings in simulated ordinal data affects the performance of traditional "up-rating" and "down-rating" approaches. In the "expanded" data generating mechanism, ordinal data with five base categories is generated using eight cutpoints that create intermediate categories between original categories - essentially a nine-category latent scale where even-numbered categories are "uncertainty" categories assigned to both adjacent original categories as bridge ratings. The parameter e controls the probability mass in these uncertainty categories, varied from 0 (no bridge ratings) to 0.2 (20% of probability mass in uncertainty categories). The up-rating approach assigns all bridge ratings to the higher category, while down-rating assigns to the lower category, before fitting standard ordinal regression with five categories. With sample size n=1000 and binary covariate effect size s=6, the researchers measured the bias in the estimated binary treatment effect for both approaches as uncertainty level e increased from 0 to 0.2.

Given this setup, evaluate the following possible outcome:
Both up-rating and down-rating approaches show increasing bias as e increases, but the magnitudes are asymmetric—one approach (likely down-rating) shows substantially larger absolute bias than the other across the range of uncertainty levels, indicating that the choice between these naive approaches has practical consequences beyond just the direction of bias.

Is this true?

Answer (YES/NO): NO